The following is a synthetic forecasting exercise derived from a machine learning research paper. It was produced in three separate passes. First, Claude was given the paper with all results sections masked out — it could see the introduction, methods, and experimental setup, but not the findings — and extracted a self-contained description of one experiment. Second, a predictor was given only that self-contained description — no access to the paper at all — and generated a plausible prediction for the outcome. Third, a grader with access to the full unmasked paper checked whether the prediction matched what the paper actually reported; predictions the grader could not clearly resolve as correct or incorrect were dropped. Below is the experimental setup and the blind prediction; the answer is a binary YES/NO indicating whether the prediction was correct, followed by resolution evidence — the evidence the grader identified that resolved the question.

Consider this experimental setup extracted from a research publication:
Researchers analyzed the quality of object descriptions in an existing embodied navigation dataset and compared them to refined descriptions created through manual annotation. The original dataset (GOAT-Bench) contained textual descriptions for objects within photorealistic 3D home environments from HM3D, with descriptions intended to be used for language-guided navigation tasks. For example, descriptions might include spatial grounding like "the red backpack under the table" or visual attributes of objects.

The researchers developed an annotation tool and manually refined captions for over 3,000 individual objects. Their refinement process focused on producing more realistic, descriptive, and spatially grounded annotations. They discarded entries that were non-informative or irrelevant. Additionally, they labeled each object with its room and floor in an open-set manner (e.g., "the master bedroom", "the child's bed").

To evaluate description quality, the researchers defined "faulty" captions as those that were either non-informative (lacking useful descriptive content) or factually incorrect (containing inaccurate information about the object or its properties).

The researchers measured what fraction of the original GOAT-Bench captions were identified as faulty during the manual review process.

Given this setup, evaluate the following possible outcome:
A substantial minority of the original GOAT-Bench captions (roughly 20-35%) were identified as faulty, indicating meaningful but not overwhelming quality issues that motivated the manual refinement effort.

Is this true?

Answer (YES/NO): NO